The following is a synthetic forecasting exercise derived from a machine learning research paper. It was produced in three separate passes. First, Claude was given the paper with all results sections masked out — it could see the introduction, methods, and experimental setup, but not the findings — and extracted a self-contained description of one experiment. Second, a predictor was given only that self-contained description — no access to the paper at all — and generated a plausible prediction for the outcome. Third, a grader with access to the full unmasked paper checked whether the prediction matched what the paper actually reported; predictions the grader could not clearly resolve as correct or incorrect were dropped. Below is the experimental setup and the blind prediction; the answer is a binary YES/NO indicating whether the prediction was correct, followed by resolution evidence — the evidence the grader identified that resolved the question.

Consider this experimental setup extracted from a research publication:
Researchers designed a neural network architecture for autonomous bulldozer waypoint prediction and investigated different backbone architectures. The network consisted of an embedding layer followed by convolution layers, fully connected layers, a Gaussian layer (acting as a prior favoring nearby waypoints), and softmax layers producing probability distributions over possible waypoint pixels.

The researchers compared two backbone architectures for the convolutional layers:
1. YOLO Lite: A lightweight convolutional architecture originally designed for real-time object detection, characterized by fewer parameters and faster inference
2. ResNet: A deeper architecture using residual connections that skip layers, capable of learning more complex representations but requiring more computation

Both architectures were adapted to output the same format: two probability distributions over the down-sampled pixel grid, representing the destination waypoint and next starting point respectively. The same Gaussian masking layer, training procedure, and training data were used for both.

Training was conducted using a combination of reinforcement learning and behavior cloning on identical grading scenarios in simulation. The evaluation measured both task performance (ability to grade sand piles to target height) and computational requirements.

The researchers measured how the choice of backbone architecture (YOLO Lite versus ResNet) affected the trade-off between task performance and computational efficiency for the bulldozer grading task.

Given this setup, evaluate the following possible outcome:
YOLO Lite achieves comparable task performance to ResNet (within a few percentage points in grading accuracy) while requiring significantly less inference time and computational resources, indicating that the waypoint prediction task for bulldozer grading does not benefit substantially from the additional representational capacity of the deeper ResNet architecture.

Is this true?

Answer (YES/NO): NO